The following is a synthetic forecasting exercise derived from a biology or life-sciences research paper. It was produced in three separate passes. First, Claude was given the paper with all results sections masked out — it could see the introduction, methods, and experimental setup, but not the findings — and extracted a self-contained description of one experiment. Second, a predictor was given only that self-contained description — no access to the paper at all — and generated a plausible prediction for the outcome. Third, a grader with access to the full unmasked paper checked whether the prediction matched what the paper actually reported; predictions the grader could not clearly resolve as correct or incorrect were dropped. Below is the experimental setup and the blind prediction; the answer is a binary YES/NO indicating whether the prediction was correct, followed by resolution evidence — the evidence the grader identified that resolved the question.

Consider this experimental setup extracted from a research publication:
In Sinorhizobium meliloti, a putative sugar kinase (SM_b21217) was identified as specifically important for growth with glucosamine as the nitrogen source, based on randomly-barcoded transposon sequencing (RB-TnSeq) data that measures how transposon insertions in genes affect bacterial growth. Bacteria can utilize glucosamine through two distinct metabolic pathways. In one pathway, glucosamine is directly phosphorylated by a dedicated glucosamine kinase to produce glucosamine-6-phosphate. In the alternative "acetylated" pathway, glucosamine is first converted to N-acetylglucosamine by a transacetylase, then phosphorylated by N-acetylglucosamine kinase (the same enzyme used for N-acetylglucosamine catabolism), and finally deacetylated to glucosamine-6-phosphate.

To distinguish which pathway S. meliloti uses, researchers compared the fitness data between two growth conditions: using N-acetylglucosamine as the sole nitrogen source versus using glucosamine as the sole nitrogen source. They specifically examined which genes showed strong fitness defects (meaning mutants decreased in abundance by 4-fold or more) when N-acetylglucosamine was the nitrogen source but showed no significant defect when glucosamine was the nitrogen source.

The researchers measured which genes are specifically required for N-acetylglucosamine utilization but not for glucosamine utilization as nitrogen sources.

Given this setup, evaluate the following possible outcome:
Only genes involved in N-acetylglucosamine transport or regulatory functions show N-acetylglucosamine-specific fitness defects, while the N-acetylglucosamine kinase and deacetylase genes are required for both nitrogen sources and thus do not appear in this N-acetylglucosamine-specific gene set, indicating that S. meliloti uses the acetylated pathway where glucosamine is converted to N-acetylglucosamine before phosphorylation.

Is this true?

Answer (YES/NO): NO